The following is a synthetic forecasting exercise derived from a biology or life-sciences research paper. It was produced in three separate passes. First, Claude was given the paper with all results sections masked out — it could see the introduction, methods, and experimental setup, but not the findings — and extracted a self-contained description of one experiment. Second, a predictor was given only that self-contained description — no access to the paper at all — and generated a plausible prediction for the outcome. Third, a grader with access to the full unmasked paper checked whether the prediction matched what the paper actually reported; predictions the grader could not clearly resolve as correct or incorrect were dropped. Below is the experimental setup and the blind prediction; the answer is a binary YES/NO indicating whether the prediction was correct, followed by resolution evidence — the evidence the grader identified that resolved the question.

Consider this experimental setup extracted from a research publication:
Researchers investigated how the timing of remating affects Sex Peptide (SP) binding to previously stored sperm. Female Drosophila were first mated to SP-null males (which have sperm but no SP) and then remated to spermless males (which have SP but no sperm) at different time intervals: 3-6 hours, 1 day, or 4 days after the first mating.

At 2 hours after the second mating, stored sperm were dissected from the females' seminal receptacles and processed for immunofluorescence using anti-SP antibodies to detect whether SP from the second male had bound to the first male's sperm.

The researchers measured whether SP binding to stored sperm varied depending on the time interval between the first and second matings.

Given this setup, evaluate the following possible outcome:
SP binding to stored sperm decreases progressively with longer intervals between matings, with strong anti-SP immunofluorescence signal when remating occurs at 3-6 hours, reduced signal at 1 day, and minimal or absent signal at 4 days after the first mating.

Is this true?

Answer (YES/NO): NO